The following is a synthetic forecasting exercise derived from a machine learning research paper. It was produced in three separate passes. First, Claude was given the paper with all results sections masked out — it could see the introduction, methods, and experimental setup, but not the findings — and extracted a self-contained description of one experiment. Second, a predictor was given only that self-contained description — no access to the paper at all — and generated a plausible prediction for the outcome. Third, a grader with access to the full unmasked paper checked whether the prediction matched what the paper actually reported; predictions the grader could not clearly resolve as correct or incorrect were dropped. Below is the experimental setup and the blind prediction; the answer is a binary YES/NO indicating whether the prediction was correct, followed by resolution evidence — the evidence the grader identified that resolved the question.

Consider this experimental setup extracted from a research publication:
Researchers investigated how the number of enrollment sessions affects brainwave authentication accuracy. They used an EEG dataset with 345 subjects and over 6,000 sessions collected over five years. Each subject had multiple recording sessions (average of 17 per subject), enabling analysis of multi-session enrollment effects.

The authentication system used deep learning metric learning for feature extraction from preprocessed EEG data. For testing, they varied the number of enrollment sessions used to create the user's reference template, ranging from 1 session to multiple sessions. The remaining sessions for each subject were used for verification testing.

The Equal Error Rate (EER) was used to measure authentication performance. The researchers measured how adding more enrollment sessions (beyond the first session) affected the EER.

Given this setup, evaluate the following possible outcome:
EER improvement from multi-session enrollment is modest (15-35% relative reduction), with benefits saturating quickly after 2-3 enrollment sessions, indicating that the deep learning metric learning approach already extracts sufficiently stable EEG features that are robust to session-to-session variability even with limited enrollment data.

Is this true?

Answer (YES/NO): NO